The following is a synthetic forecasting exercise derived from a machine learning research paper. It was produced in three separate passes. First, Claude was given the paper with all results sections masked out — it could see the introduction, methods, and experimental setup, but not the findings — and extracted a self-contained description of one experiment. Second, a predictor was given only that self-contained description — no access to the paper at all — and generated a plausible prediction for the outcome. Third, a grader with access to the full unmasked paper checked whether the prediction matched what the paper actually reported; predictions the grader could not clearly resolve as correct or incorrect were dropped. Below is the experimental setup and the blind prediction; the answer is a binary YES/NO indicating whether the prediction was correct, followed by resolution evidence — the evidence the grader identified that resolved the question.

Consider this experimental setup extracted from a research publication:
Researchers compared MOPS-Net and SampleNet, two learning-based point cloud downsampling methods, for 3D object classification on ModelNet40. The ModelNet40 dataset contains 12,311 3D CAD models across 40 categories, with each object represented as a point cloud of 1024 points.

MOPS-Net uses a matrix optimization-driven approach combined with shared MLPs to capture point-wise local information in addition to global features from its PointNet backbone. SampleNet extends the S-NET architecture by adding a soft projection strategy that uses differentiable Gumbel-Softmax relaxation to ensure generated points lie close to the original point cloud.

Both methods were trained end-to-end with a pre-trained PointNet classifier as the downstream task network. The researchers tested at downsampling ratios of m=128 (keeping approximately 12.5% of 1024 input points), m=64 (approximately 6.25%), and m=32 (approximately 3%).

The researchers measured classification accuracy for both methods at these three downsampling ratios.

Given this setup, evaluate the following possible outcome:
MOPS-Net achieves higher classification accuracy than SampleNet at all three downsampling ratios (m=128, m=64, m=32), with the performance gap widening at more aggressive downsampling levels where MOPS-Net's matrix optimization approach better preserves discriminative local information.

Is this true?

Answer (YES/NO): YES